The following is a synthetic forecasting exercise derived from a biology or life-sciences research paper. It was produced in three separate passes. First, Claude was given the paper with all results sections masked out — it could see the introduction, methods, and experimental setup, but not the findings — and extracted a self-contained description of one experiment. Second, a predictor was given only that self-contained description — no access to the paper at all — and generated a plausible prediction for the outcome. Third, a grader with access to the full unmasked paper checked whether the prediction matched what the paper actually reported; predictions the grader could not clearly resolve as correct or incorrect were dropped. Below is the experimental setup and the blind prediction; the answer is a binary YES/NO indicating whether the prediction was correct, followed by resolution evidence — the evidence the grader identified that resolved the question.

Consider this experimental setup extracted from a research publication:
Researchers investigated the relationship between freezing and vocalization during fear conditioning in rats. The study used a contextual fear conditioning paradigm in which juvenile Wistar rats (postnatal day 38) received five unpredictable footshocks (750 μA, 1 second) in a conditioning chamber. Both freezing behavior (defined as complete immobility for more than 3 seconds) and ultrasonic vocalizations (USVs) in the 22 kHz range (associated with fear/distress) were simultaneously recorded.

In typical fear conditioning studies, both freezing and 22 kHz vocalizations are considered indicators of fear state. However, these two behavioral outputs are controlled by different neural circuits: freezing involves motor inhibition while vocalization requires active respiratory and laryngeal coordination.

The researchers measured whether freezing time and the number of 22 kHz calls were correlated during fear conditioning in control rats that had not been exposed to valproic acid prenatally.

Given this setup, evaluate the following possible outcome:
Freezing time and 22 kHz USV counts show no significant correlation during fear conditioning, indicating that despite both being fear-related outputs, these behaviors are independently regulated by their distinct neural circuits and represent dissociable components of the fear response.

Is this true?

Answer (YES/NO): NO